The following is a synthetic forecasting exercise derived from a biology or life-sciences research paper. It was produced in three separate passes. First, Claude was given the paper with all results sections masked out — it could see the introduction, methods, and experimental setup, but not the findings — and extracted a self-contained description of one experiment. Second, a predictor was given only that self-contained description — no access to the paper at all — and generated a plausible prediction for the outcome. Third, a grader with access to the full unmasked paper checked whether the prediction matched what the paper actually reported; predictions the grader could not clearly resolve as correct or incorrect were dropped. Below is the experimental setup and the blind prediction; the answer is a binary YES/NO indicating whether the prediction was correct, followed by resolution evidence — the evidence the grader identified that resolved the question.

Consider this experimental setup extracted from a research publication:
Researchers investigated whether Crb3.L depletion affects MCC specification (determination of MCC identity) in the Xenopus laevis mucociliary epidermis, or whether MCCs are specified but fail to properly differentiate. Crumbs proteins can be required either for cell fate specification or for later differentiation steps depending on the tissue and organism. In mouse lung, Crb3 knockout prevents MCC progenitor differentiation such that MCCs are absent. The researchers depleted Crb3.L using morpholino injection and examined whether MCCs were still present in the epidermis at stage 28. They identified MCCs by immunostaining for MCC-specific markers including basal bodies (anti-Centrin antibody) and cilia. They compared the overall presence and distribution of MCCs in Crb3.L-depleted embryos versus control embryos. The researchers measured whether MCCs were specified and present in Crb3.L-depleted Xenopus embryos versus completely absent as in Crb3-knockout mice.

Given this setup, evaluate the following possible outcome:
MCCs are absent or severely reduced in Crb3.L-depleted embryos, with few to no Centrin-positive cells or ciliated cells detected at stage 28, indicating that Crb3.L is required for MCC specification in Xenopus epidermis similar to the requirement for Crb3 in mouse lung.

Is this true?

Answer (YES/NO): NO